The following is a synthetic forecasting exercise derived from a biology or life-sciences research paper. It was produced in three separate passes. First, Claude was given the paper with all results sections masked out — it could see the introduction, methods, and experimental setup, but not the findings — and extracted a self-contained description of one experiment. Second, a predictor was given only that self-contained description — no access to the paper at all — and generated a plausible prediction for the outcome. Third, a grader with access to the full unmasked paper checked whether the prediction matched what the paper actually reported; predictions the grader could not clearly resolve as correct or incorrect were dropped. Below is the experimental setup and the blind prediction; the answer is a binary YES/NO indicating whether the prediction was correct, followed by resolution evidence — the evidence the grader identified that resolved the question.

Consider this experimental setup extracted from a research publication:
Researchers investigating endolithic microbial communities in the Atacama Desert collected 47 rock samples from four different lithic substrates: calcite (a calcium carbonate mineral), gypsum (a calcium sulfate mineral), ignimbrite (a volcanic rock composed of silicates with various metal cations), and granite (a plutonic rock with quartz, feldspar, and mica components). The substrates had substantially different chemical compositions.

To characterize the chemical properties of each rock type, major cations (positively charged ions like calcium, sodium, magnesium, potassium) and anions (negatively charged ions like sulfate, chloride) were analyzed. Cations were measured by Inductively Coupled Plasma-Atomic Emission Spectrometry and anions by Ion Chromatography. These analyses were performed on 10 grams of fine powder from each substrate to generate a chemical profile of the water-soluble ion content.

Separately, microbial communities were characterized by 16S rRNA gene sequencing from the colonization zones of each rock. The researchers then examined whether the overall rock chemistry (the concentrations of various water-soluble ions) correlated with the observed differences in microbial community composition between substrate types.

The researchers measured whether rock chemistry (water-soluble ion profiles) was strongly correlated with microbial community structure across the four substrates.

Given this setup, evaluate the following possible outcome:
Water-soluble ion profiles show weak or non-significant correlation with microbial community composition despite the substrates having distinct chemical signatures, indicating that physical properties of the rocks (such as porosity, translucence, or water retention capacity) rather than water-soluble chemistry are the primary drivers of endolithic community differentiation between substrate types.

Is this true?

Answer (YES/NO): YES